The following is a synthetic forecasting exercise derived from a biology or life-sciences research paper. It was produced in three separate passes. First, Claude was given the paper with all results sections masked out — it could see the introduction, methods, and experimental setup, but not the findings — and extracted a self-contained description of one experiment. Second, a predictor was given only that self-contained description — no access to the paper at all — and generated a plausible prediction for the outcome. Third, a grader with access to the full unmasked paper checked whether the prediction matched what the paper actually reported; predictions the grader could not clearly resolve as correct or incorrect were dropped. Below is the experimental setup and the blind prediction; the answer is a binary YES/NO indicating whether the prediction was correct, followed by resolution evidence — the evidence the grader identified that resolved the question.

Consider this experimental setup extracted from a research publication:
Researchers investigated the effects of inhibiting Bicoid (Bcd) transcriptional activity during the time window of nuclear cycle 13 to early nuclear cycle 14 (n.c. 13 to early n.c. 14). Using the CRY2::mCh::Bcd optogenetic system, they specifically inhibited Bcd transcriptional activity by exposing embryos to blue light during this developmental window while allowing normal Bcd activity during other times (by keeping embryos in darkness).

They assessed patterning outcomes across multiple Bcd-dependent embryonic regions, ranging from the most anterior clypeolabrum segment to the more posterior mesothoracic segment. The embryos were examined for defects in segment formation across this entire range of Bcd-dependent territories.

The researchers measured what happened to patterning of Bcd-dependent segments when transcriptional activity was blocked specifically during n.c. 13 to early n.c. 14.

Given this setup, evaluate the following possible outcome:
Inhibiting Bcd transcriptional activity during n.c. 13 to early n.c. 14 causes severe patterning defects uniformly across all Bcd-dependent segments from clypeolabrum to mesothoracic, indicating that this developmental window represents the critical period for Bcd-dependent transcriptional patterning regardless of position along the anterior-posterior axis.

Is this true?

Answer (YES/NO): YES